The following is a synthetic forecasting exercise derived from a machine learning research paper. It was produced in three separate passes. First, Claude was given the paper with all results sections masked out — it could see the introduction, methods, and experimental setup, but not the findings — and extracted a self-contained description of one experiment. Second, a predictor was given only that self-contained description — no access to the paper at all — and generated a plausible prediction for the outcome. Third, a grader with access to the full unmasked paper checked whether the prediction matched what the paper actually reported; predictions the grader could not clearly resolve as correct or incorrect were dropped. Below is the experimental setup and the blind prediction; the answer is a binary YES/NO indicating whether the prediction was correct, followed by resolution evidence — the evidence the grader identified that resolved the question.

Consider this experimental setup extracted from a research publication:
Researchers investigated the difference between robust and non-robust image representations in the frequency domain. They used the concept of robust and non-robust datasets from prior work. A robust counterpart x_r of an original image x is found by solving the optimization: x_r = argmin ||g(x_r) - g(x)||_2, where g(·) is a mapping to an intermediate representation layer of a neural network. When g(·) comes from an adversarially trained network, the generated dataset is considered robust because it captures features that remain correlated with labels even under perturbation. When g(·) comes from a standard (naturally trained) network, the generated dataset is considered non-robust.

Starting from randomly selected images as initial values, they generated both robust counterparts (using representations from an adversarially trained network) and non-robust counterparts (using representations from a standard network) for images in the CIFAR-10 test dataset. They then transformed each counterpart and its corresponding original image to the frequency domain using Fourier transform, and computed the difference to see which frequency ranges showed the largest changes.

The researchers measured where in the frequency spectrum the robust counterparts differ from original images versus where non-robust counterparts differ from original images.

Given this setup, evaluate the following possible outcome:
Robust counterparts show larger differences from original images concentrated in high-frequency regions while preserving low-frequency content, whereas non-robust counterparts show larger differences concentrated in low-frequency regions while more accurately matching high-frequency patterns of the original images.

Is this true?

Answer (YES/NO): NO